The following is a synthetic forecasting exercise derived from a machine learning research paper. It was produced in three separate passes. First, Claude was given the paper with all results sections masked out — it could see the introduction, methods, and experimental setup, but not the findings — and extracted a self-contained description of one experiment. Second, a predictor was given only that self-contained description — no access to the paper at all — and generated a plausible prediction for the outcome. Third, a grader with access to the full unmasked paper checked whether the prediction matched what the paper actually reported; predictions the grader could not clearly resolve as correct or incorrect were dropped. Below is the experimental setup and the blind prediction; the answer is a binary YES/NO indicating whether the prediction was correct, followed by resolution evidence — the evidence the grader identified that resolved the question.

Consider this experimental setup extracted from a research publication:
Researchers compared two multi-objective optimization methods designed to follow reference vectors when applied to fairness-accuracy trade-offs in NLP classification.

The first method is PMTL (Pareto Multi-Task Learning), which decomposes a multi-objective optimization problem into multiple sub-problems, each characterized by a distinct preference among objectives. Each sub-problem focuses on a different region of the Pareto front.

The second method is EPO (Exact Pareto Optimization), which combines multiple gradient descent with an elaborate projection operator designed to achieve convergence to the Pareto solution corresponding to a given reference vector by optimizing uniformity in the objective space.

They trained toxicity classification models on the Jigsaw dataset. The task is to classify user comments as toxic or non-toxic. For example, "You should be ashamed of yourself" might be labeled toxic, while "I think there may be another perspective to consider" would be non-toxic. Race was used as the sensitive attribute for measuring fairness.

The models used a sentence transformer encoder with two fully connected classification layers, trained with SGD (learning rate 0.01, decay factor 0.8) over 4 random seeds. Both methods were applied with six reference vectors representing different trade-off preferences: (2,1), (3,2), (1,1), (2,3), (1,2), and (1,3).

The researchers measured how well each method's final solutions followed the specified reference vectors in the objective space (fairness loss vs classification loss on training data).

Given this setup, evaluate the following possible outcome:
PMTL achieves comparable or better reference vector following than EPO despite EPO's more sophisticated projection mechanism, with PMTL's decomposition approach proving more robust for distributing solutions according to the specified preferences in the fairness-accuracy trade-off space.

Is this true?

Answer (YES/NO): NO